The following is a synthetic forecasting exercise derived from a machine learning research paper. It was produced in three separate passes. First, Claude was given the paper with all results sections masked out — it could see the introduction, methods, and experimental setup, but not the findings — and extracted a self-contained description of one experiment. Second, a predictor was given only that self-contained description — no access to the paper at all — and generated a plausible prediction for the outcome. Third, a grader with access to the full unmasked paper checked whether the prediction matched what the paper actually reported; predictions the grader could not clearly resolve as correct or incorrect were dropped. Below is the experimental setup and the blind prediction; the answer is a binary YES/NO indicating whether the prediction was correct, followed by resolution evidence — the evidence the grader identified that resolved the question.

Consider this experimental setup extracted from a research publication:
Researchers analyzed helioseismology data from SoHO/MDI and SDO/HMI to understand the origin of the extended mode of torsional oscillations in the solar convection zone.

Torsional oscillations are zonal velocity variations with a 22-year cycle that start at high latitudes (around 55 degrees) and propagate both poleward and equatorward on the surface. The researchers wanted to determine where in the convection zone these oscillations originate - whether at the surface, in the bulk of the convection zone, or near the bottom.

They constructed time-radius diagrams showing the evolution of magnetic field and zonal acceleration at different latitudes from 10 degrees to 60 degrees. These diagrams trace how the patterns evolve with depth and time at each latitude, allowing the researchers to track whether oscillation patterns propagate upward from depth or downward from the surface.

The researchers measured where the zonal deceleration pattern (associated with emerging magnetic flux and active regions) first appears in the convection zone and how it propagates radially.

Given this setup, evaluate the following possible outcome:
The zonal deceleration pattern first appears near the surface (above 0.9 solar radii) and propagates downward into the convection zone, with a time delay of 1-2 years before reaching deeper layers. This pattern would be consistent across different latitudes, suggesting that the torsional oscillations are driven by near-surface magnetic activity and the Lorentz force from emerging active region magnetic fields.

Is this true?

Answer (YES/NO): NO